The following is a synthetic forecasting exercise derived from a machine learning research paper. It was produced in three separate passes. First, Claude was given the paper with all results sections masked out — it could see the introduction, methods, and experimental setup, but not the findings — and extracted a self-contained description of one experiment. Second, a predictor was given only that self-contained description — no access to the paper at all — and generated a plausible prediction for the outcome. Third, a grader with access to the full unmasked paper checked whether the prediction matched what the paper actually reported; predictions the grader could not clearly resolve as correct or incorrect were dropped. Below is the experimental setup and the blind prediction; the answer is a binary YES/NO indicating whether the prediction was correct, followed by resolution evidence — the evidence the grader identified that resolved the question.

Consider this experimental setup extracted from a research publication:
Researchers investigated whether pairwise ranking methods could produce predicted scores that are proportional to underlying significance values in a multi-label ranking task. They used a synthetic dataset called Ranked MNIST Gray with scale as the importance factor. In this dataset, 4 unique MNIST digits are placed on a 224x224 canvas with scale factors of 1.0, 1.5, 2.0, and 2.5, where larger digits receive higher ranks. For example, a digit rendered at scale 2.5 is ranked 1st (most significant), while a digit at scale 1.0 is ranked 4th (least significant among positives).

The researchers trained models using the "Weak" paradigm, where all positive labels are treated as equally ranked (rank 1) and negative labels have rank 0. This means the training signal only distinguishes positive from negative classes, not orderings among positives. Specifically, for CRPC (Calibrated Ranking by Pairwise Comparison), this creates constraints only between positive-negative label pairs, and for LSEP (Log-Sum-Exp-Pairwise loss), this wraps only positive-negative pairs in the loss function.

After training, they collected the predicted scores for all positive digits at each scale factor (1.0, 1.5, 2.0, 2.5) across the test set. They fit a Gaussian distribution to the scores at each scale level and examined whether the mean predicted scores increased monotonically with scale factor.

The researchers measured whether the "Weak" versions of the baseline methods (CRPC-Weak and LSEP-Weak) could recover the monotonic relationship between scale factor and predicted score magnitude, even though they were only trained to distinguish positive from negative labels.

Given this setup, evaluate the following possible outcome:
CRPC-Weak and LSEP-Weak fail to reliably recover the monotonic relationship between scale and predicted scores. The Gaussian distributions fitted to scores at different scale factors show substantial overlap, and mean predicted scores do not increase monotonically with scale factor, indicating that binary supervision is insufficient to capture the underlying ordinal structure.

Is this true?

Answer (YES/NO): NO